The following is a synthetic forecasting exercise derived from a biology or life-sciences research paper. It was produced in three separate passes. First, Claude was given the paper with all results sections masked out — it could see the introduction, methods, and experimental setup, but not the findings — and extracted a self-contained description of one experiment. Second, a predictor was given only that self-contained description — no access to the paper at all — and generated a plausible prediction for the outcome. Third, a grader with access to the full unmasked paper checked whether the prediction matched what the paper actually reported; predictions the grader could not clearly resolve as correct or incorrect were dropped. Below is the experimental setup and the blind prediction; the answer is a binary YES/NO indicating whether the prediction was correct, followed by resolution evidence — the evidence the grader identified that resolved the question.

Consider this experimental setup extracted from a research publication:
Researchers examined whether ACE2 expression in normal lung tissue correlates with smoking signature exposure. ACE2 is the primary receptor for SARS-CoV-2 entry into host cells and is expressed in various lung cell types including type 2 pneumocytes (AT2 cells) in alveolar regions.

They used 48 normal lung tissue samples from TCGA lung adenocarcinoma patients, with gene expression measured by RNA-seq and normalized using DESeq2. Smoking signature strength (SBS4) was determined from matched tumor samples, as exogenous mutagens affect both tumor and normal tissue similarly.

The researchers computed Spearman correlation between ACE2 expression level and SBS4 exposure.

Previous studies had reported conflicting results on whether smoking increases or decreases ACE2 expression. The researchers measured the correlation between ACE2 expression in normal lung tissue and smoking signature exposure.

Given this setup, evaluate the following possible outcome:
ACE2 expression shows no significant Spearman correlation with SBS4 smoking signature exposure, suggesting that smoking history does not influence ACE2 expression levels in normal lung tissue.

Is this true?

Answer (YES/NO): NO